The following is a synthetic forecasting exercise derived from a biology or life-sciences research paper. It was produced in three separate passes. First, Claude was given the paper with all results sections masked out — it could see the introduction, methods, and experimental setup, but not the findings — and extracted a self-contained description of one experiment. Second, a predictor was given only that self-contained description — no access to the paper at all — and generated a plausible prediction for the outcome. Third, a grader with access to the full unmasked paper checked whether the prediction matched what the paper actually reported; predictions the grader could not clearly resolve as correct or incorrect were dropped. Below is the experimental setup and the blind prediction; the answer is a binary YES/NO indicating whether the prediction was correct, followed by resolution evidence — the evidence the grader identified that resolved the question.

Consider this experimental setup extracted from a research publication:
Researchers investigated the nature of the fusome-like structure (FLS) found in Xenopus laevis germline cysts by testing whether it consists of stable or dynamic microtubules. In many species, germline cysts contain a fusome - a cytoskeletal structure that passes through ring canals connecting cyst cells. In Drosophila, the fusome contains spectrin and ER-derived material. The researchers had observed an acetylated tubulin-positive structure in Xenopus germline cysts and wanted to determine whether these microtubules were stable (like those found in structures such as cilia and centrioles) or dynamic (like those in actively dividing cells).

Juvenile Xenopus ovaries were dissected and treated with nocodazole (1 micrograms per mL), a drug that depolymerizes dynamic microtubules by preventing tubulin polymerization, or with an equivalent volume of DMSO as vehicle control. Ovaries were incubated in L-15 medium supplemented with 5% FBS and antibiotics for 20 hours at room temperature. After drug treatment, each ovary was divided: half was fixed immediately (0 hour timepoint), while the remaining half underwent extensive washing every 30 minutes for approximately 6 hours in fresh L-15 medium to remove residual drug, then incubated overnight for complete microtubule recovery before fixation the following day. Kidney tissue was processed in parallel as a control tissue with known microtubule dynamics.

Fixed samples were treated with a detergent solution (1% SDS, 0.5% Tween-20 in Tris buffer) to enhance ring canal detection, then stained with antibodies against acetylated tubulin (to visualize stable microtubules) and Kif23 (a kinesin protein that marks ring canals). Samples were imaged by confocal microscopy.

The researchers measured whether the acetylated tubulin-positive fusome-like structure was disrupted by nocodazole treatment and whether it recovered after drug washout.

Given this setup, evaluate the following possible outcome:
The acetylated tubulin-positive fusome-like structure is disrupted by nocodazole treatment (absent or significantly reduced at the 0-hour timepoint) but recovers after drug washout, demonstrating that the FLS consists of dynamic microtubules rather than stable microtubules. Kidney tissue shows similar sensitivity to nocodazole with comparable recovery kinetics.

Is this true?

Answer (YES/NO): NO